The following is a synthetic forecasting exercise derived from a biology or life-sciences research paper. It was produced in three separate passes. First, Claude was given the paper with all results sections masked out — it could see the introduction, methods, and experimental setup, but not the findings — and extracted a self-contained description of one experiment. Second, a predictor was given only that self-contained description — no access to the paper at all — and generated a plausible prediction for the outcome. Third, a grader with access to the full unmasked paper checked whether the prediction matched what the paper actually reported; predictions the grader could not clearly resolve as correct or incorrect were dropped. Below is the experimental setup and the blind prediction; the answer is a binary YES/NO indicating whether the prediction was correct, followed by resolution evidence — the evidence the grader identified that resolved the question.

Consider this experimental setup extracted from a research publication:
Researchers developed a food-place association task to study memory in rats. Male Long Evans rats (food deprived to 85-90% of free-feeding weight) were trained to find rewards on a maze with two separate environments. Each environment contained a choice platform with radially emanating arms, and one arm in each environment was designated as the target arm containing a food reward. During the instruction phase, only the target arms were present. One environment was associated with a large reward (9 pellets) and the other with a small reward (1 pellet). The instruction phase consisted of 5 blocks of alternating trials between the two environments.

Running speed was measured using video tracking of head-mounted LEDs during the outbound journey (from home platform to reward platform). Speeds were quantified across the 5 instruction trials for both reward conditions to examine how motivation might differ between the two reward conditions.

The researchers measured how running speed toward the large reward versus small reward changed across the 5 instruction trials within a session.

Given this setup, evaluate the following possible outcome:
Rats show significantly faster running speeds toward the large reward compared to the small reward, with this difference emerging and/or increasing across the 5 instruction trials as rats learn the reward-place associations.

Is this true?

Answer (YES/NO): YES